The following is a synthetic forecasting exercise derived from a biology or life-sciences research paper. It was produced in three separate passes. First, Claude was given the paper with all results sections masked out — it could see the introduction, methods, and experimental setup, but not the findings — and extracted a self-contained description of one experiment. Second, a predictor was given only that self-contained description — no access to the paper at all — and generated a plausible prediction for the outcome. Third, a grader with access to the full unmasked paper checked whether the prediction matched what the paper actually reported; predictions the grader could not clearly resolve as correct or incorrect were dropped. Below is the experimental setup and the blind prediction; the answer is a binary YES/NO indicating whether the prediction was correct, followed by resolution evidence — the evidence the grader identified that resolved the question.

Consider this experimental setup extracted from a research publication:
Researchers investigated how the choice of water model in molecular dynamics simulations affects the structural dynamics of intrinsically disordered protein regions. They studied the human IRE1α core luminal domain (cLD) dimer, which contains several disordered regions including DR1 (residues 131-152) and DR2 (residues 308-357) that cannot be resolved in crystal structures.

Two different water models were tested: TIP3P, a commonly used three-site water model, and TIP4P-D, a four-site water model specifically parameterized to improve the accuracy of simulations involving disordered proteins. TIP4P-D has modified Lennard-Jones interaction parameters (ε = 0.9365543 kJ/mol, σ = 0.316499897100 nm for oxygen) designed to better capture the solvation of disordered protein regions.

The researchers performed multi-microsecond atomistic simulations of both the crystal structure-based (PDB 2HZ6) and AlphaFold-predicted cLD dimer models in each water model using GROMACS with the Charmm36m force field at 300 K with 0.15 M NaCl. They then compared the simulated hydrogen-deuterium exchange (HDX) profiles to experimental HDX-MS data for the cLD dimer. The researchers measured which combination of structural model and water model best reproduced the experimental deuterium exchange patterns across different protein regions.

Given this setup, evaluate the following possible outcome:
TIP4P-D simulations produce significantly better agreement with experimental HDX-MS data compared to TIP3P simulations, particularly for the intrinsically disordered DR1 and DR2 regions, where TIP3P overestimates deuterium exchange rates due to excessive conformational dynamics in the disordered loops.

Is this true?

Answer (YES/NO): NO